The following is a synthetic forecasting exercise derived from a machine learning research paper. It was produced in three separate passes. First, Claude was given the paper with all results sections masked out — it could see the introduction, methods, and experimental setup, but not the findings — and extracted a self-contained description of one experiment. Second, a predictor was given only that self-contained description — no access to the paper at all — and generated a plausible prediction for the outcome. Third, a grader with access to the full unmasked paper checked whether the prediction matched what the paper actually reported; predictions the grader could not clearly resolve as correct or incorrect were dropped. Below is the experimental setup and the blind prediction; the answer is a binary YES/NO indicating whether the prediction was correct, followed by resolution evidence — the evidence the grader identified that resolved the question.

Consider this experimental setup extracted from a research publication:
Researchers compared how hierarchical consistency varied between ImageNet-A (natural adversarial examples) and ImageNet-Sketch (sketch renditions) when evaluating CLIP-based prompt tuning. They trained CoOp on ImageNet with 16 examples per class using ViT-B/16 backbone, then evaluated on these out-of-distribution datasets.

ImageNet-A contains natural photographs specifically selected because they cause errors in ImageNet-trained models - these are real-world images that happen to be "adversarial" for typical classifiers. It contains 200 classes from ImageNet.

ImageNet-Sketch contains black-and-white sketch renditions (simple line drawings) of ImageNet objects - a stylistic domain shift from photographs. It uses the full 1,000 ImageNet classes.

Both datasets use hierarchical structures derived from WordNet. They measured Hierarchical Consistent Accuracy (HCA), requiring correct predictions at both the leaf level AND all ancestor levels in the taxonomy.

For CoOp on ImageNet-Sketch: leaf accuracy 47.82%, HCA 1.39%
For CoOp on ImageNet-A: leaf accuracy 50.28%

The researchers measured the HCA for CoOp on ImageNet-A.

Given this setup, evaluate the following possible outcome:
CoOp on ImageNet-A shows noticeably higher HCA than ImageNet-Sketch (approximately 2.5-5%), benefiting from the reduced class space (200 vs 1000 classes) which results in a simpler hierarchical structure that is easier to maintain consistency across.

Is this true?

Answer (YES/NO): YES